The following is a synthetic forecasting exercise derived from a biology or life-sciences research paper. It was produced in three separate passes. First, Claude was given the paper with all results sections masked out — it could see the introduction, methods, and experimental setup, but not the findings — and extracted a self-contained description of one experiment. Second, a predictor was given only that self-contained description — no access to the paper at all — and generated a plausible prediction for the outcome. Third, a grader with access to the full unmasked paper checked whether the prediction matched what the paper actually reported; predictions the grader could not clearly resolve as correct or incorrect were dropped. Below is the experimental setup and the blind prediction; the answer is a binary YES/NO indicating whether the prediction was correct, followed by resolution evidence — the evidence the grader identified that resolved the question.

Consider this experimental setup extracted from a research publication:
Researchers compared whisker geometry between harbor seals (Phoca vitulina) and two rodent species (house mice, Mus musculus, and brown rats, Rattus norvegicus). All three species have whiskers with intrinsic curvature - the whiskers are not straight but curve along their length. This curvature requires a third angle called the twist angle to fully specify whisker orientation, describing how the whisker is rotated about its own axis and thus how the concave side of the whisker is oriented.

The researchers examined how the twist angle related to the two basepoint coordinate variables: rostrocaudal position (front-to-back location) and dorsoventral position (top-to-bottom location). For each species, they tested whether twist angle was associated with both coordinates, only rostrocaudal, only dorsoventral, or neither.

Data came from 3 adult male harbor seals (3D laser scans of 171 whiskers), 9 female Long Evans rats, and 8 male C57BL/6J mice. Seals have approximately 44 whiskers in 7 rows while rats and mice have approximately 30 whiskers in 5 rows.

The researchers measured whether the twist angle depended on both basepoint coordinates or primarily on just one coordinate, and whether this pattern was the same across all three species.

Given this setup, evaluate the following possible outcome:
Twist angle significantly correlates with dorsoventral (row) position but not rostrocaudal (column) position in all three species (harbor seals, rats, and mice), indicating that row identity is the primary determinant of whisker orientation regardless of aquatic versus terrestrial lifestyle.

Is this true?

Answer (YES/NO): NO